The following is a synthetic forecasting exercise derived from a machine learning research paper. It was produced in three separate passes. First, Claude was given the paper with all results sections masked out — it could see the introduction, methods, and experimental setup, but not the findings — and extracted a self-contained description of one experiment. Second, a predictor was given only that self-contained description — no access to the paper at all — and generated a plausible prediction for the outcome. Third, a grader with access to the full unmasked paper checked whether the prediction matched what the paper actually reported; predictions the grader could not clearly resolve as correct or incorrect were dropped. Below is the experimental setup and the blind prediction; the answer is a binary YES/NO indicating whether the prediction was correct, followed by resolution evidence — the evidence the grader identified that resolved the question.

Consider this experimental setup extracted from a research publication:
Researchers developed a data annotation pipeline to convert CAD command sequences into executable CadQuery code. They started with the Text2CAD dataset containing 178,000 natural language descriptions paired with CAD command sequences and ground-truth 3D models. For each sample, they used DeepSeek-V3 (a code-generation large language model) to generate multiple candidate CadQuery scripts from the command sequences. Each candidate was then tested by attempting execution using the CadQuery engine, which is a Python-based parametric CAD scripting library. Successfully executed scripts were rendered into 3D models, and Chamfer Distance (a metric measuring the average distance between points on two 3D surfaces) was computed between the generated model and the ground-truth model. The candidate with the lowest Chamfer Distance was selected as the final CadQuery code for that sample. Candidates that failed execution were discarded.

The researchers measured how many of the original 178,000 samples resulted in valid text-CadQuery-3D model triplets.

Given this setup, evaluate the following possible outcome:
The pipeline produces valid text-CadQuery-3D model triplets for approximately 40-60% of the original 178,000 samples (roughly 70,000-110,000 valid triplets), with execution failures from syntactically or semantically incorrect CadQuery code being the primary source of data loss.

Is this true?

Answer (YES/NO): NO